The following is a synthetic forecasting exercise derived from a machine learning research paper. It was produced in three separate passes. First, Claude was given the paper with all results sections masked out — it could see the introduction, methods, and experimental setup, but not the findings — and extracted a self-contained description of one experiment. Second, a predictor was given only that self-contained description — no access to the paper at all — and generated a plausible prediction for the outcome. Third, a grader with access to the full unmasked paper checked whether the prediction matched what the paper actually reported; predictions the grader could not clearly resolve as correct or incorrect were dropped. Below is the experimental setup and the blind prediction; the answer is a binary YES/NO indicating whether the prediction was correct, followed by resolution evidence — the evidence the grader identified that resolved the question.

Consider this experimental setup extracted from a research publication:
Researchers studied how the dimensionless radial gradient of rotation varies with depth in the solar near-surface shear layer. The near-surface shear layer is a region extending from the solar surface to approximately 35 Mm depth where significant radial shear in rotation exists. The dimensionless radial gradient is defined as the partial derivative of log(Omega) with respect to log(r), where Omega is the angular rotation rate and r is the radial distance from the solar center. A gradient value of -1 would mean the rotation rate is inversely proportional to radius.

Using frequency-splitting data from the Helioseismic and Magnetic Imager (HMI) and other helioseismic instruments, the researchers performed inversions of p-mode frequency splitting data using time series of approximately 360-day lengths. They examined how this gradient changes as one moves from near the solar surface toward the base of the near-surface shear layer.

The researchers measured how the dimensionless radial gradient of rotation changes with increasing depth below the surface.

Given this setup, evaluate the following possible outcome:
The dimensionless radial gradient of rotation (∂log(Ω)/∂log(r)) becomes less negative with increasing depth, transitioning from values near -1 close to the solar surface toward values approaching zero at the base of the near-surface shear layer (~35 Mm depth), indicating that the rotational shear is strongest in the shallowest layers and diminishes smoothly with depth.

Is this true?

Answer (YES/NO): NO